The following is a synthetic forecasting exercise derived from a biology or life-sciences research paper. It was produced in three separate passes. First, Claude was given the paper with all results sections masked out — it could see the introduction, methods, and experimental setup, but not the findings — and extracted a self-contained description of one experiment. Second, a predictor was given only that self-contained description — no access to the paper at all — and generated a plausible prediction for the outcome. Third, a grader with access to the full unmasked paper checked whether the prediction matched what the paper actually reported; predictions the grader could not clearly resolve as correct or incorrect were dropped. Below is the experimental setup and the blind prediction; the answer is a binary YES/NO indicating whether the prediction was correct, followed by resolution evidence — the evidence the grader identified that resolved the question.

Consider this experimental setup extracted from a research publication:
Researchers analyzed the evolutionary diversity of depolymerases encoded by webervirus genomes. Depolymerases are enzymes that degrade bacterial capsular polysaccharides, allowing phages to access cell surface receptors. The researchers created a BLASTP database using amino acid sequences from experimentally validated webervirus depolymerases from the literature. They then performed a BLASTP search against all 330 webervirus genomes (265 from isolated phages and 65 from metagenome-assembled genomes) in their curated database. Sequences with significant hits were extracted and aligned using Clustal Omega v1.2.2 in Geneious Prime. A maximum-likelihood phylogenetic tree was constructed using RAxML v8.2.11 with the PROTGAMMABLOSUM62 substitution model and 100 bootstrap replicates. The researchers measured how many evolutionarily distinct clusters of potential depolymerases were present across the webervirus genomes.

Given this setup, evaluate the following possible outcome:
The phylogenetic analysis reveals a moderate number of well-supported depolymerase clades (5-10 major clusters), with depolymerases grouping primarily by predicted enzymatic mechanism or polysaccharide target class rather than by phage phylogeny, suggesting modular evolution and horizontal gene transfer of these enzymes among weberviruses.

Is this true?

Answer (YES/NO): NO